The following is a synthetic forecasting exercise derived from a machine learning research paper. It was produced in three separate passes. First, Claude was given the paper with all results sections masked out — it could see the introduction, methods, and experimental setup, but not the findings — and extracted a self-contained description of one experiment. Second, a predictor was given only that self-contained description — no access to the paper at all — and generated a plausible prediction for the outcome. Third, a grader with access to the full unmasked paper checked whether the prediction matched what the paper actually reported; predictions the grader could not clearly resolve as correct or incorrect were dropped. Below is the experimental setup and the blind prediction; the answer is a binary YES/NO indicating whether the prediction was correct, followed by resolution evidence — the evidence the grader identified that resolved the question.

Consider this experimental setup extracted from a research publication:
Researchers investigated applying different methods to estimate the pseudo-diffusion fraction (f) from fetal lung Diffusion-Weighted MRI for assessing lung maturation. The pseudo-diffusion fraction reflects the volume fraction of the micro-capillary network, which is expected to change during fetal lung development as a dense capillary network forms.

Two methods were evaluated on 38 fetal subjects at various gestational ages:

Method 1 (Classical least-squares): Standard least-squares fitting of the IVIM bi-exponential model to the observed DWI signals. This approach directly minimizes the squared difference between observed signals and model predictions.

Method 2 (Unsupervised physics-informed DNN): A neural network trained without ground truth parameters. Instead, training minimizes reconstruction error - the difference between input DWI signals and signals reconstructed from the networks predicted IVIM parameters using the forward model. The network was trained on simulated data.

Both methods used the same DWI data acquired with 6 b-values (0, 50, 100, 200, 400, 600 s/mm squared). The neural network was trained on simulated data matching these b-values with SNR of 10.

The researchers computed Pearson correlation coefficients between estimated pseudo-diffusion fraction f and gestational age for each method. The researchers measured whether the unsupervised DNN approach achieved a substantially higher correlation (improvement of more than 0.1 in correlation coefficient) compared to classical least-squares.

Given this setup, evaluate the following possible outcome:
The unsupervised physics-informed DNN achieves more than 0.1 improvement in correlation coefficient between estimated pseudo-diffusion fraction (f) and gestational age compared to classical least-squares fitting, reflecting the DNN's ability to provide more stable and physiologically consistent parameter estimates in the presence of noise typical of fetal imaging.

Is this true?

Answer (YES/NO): YES